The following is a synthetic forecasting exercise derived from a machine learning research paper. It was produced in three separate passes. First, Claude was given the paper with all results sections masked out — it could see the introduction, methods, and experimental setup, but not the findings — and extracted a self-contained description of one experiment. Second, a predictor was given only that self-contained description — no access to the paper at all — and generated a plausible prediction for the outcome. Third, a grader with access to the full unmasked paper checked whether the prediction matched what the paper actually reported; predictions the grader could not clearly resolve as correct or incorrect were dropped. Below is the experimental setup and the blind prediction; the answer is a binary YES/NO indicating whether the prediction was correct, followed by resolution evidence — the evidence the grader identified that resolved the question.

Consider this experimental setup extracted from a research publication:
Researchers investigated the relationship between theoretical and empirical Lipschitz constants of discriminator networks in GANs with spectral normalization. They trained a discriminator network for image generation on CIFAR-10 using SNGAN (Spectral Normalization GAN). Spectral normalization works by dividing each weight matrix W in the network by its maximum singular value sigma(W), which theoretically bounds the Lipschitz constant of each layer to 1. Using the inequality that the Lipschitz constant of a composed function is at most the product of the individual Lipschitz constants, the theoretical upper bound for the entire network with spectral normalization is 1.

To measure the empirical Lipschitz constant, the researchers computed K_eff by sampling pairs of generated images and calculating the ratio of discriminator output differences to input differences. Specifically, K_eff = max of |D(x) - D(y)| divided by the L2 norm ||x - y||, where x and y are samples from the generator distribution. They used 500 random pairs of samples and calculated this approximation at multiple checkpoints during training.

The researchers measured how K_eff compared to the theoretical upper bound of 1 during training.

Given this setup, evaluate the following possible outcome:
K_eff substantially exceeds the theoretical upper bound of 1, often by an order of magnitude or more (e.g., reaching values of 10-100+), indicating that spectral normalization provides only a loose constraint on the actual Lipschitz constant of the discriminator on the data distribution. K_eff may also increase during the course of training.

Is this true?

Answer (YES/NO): NO